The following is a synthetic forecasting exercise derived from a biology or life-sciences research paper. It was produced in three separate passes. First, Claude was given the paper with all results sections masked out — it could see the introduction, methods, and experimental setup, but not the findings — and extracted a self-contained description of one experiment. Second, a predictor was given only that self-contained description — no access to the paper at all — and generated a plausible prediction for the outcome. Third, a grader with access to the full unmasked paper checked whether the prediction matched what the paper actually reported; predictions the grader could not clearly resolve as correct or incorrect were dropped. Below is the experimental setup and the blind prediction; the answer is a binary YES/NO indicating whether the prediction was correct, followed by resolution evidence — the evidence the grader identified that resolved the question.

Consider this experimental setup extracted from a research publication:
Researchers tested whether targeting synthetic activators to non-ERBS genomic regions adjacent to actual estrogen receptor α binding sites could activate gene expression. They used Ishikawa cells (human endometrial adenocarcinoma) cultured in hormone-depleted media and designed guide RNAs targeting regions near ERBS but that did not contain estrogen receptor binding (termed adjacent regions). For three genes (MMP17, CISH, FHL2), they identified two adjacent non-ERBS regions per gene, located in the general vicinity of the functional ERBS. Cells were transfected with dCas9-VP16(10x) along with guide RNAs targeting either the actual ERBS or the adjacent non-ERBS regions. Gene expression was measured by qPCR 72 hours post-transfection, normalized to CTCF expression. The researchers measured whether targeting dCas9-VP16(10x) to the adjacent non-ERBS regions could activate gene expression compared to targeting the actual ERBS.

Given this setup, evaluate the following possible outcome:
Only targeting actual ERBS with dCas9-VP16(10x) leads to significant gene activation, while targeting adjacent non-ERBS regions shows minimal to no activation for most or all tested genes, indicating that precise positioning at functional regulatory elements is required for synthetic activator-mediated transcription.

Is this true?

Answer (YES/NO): YES